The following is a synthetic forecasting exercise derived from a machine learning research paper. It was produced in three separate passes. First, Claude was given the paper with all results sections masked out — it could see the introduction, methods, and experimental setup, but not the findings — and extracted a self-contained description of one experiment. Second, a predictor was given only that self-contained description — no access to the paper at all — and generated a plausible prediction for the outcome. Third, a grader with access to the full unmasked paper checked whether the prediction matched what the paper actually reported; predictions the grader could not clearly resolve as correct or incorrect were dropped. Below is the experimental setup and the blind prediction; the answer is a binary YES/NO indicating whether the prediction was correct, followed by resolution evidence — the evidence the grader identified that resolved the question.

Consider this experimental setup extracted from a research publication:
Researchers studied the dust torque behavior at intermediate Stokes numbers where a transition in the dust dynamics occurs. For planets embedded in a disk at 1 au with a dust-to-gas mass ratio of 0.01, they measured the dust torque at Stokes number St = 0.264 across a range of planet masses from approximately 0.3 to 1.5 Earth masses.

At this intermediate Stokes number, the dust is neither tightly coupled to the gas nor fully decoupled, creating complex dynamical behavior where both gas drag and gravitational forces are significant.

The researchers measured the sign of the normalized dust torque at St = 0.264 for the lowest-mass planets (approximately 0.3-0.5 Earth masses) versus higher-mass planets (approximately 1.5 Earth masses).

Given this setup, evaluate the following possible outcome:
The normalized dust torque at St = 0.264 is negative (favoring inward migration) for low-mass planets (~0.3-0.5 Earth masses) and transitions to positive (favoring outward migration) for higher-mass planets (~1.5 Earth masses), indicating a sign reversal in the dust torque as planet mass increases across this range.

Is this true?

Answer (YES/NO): YES